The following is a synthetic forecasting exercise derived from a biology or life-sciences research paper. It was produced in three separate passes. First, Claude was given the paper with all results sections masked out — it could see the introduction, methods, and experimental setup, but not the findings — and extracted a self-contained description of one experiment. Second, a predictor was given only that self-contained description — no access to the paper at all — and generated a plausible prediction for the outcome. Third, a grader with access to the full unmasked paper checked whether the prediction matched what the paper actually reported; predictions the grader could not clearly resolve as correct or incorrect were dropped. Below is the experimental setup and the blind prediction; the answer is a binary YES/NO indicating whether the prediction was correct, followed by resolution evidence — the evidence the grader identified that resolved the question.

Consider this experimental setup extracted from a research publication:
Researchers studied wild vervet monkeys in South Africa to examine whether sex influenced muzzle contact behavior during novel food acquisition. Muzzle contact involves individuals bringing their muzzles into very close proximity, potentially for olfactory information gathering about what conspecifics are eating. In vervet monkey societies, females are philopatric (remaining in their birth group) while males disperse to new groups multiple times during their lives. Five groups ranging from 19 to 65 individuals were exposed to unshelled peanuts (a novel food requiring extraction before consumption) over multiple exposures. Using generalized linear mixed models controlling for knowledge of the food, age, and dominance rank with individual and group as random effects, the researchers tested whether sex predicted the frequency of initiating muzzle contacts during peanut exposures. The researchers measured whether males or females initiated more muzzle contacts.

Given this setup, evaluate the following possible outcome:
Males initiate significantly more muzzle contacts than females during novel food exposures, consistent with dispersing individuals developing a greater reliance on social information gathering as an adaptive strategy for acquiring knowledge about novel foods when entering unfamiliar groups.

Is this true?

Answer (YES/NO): NO